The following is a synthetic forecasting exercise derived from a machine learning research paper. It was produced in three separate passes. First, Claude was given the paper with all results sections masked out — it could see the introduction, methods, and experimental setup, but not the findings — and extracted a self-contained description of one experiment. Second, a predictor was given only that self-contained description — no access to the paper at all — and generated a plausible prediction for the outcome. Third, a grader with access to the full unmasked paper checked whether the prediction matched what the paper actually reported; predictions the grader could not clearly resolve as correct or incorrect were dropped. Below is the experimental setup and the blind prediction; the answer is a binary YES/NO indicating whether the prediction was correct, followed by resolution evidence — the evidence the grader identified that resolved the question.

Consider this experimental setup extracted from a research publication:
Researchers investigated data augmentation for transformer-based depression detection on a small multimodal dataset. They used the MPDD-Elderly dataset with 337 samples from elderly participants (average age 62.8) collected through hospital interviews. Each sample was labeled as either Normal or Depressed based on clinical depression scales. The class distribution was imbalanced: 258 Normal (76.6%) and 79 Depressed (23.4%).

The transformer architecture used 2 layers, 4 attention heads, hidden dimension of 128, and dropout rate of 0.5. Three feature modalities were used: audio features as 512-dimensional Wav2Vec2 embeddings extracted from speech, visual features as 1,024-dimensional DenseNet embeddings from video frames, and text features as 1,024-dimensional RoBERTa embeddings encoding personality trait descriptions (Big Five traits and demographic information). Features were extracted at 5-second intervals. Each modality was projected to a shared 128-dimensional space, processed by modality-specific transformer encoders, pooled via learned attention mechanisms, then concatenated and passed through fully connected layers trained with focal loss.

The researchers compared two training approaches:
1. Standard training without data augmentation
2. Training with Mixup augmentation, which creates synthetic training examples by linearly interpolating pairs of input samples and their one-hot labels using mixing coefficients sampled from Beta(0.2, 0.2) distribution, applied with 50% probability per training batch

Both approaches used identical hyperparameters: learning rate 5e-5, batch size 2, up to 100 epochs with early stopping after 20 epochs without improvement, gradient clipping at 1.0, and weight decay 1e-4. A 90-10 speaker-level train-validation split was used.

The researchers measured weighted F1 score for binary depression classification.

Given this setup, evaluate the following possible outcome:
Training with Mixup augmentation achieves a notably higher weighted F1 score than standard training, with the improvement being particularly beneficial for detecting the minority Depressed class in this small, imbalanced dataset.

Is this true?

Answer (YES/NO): YES